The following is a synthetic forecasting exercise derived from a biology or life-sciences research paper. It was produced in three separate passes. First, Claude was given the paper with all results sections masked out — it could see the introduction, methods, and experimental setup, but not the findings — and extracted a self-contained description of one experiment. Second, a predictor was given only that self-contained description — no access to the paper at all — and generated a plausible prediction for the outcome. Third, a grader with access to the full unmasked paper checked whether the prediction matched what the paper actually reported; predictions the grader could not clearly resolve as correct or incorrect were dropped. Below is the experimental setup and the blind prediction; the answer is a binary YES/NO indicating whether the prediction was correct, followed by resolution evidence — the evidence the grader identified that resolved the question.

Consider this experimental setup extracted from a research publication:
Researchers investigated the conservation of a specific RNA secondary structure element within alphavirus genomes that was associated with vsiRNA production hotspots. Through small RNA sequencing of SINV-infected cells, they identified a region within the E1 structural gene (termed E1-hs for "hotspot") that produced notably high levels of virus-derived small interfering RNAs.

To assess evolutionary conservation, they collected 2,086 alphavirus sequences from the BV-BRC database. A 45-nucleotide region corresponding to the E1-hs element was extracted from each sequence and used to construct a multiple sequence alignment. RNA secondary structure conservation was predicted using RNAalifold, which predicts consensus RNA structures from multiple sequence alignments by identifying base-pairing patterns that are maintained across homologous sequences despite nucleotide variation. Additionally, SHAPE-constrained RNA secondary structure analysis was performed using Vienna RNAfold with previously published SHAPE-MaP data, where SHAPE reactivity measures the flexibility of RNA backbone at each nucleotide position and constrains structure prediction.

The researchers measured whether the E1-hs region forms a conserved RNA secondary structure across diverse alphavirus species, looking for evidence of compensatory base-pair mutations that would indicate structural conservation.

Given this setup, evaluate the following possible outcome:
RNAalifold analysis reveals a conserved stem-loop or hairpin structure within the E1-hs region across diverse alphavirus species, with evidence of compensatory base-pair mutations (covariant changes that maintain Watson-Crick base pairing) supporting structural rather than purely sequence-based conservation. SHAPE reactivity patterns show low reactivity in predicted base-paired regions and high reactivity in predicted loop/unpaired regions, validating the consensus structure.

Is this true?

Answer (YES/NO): YES